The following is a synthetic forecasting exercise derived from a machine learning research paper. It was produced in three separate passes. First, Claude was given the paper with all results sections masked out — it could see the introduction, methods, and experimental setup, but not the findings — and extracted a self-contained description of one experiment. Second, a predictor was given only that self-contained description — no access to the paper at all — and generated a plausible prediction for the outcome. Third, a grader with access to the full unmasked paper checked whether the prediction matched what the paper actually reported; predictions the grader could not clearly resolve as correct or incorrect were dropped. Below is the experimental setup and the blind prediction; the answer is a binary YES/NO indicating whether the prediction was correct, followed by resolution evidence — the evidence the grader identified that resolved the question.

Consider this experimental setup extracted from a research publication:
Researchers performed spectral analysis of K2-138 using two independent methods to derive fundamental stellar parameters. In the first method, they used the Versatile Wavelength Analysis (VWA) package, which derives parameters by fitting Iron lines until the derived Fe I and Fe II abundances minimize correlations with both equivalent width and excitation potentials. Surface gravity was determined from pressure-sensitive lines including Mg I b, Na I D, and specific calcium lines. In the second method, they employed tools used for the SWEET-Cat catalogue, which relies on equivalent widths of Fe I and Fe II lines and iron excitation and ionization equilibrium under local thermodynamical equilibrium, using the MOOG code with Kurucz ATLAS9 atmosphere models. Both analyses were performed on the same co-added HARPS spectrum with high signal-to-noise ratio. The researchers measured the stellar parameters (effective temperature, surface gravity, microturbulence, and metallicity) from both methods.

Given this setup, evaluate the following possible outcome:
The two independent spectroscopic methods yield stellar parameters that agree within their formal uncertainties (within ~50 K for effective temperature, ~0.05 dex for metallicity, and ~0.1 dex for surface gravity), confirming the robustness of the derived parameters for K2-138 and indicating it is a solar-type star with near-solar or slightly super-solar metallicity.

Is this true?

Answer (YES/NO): NO